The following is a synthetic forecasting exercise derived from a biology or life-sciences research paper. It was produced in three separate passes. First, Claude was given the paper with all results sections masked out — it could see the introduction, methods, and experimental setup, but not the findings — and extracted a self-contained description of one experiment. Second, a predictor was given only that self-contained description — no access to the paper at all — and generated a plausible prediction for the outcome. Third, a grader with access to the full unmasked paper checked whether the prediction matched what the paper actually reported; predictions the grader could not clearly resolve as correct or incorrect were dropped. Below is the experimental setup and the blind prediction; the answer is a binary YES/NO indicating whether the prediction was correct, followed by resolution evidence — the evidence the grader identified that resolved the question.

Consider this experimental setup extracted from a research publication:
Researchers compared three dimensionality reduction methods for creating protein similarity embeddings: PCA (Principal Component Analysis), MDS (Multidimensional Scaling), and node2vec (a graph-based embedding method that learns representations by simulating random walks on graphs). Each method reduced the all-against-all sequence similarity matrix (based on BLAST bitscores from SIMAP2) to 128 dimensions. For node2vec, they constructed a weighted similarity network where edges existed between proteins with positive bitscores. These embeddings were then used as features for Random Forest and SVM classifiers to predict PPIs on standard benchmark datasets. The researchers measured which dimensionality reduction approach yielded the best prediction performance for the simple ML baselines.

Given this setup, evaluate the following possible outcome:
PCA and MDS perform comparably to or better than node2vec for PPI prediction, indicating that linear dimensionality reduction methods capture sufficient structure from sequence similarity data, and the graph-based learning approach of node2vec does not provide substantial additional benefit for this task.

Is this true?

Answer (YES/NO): YES